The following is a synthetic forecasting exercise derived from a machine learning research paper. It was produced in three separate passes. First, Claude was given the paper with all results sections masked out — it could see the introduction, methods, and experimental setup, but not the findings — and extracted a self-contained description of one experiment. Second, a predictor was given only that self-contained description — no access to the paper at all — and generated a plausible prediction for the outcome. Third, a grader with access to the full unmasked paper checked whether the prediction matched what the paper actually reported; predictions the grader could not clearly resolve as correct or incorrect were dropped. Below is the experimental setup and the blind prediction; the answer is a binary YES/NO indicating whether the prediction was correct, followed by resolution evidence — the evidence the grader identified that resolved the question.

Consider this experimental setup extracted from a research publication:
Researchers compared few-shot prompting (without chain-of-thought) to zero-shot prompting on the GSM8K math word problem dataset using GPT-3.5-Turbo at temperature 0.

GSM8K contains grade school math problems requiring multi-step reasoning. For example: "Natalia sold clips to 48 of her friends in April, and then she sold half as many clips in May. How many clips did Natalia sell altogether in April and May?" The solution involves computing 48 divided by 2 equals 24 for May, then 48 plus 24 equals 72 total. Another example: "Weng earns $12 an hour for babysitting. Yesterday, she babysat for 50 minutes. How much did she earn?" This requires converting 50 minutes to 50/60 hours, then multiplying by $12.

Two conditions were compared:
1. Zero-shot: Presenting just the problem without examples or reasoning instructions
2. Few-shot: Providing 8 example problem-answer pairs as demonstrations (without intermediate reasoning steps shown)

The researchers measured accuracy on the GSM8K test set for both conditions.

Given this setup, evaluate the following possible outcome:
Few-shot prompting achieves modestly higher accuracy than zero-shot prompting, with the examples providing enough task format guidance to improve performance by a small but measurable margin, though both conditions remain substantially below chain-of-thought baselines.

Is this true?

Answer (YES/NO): NO